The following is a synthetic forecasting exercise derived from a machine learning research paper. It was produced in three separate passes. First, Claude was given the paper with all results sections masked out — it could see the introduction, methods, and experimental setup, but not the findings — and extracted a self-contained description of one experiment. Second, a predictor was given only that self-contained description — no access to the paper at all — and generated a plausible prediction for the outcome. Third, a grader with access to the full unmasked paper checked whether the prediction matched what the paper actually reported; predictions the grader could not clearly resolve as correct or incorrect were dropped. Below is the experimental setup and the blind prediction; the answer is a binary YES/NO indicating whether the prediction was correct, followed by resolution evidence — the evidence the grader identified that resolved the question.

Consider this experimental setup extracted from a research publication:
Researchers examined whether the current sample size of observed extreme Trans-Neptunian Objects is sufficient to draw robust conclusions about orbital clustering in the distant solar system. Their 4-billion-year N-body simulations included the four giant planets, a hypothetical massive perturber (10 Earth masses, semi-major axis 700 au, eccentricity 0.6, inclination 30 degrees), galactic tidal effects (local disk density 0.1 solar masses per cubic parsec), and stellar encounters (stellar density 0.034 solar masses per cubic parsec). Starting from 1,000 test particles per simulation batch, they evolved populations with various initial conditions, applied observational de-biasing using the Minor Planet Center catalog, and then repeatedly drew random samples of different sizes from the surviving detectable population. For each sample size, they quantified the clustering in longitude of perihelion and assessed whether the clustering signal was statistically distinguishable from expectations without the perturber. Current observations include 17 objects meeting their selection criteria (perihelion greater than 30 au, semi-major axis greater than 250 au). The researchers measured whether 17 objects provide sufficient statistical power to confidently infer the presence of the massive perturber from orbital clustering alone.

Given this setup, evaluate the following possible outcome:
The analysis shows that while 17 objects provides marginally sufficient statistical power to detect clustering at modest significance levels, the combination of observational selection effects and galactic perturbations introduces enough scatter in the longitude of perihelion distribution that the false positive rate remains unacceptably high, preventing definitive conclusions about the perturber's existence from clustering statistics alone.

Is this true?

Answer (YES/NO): NO